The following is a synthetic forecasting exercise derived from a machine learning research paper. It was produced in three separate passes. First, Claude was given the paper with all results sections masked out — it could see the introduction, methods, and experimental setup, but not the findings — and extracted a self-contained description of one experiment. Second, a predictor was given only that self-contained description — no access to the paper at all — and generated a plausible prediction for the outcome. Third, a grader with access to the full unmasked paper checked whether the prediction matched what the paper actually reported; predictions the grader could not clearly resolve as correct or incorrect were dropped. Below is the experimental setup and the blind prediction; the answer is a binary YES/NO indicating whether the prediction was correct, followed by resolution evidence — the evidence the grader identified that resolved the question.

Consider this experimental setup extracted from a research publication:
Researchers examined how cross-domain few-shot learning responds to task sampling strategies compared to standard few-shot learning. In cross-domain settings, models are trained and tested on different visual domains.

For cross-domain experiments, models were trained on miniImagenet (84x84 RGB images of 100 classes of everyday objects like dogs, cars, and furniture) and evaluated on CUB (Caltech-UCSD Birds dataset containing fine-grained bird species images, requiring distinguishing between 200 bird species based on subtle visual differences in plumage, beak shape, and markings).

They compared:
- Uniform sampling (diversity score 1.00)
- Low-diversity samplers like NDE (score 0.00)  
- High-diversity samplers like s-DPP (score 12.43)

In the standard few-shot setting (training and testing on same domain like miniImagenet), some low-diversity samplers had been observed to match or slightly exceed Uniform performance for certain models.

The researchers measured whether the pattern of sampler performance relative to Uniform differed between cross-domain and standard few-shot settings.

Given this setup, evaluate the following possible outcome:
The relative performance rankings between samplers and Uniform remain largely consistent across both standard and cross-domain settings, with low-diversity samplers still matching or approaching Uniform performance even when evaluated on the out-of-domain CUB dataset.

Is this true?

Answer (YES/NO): NO